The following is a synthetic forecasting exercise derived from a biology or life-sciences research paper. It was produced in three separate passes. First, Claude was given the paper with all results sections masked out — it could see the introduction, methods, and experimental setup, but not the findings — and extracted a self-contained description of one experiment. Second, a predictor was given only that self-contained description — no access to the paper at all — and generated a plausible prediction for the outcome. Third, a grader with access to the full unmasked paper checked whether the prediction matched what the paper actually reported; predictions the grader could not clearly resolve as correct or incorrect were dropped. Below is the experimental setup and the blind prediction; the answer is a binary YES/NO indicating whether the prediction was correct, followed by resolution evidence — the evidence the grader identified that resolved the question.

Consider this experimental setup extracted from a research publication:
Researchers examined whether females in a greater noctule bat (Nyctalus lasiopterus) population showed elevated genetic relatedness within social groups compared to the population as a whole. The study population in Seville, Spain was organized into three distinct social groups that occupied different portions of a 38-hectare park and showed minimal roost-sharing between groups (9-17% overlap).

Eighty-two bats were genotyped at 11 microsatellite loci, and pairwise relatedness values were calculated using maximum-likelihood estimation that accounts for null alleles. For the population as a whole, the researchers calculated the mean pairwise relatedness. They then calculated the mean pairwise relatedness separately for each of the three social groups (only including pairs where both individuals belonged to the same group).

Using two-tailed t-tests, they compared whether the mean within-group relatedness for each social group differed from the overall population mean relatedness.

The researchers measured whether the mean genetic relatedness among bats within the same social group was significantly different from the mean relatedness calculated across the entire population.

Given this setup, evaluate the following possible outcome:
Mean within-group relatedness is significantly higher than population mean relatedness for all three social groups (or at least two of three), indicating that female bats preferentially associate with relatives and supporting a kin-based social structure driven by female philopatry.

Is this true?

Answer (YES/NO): NO